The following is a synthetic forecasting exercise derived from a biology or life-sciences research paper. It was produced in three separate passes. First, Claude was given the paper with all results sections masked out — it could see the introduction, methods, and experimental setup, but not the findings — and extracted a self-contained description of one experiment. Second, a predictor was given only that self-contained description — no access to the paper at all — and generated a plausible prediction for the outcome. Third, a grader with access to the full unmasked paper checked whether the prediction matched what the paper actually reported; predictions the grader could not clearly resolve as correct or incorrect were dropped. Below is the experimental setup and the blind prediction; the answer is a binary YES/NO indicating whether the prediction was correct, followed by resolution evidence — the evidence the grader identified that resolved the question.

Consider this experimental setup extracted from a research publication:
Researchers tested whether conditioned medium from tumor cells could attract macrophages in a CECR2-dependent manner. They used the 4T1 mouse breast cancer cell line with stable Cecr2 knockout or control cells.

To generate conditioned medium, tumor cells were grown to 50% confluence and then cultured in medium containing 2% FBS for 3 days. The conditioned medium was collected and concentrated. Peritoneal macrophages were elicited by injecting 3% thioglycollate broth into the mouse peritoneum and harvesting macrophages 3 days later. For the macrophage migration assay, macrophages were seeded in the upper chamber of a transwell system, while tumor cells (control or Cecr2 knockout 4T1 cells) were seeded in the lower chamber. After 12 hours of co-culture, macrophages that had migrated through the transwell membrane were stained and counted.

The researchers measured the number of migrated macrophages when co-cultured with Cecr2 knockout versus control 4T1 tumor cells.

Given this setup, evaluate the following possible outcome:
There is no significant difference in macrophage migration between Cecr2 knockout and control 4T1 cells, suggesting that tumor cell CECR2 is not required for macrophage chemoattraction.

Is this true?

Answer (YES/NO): NO